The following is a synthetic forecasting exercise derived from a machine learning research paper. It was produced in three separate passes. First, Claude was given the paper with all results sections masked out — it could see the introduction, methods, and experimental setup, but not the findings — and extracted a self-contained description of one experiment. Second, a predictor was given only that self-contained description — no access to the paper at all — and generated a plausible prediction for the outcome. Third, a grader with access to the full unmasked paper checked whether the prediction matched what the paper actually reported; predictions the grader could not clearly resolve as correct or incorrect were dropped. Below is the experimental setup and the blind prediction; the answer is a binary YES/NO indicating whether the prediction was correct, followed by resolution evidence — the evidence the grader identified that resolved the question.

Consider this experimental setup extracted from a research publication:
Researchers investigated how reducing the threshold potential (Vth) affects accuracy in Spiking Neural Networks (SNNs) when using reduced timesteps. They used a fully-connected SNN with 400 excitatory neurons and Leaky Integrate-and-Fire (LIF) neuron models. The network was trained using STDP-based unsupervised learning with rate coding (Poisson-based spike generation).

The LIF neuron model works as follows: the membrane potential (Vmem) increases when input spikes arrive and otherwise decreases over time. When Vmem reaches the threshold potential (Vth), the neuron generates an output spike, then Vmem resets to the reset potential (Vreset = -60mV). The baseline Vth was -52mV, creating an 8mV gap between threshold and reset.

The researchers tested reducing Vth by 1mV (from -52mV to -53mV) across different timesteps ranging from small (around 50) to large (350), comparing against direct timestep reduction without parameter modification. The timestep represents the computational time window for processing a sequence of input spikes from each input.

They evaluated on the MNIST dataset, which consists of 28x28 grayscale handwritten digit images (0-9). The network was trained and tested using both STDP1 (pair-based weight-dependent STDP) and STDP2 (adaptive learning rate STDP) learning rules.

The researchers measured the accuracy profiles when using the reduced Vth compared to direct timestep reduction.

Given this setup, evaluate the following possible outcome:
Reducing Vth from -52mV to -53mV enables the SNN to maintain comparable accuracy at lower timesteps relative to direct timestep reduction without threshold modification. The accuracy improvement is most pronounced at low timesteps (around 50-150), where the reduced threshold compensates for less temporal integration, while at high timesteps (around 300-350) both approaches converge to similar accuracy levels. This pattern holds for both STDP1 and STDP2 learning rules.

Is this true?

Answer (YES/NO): NO